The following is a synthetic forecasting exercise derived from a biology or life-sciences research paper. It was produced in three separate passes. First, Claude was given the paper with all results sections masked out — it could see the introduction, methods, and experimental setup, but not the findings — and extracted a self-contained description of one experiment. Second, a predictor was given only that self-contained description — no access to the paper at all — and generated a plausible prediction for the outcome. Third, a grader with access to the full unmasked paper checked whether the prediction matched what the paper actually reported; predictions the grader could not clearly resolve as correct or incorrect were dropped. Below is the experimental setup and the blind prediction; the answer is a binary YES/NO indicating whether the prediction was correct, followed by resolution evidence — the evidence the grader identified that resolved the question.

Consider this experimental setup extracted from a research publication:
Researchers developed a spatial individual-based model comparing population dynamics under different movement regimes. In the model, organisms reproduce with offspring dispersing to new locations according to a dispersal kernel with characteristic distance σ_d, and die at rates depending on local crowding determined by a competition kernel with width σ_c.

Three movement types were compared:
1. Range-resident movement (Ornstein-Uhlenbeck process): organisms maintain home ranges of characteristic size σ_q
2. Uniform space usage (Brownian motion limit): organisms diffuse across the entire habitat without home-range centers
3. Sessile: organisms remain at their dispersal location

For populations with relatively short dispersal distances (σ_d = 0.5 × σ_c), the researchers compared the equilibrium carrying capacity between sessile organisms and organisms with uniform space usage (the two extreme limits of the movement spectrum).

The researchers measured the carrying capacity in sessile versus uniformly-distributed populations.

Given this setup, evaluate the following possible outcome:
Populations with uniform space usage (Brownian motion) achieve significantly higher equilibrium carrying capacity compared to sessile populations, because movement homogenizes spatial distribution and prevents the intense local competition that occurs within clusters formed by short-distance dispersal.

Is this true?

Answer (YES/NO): YES